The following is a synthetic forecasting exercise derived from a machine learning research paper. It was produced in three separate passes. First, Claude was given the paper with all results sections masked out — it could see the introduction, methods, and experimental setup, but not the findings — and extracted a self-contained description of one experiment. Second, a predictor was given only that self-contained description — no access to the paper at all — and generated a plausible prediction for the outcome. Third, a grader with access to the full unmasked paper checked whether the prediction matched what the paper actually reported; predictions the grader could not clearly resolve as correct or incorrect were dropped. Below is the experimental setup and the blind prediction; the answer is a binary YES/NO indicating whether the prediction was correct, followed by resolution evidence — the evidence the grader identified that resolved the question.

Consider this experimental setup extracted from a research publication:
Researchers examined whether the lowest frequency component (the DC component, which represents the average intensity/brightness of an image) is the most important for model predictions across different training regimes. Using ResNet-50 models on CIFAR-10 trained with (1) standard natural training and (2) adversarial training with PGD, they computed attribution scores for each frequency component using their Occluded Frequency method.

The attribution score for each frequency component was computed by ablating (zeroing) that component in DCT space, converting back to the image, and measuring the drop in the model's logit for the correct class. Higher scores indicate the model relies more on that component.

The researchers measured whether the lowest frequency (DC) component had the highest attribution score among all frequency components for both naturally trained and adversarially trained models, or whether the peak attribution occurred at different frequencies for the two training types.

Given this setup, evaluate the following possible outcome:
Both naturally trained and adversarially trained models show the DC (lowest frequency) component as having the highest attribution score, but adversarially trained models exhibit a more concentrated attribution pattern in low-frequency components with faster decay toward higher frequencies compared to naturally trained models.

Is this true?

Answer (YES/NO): YES